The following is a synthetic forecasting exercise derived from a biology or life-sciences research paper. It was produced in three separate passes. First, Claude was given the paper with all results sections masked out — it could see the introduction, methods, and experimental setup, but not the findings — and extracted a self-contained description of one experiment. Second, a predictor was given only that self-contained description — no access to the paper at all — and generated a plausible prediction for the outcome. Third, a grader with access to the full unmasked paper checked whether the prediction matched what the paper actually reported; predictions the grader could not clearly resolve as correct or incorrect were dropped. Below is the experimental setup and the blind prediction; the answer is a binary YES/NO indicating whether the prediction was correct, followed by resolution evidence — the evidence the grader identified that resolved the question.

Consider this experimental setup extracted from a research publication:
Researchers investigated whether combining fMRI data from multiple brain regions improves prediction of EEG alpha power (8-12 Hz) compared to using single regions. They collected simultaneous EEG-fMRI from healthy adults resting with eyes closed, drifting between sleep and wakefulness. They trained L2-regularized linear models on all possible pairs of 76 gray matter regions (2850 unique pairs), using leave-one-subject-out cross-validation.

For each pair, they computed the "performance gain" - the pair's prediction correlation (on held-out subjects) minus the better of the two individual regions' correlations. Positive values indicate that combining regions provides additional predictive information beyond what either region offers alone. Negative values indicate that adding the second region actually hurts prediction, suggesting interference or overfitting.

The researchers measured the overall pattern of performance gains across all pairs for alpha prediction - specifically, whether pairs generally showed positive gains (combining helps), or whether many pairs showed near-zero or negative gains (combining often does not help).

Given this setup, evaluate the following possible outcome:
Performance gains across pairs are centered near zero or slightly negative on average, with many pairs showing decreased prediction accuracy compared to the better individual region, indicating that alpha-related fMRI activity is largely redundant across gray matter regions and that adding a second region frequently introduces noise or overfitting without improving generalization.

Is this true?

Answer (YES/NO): NO